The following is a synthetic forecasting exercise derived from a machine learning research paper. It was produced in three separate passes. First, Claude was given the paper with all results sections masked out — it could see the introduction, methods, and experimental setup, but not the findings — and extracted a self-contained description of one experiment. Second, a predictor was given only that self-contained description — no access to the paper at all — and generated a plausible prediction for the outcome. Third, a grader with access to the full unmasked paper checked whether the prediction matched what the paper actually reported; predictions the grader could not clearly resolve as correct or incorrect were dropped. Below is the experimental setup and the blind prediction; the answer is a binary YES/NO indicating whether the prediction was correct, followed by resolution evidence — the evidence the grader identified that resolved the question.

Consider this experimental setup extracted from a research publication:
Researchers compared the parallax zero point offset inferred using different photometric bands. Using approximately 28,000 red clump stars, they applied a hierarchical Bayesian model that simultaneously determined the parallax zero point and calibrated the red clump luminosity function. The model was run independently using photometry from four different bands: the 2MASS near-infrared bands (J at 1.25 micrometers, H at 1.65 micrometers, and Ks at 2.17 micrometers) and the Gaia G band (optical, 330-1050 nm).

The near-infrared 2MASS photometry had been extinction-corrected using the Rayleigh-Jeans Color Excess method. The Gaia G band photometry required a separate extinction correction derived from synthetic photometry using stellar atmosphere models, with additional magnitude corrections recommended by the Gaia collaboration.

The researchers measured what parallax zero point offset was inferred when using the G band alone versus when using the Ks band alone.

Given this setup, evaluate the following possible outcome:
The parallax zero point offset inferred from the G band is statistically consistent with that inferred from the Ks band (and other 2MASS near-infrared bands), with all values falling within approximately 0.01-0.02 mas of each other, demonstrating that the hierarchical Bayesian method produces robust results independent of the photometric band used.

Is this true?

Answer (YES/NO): NO